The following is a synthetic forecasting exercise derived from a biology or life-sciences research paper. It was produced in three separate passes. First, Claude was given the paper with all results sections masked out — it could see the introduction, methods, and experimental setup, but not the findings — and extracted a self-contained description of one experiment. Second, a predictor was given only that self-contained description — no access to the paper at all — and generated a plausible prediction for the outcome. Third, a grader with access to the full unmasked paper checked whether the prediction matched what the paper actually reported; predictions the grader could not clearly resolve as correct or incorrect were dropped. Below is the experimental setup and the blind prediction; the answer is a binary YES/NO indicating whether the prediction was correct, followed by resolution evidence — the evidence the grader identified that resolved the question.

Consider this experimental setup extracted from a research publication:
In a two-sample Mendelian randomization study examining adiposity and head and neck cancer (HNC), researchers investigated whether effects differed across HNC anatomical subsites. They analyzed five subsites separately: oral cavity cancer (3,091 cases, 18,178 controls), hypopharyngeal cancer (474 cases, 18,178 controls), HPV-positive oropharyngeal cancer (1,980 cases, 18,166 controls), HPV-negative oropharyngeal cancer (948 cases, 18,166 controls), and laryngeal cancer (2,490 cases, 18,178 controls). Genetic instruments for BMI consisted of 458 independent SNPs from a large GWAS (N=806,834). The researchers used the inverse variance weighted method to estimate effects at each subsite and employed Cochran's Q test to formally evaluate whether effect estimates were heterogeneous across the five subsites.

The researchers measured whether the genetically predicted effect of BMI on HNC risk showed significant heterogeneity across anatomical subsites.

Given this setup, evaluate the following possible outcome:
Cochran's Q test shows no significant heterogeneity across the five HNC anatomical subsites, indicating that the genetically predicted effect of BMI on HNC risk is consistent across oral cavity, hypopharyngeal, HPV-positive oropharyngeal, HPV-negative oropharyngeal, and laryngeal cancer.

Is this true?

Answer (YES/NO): YES